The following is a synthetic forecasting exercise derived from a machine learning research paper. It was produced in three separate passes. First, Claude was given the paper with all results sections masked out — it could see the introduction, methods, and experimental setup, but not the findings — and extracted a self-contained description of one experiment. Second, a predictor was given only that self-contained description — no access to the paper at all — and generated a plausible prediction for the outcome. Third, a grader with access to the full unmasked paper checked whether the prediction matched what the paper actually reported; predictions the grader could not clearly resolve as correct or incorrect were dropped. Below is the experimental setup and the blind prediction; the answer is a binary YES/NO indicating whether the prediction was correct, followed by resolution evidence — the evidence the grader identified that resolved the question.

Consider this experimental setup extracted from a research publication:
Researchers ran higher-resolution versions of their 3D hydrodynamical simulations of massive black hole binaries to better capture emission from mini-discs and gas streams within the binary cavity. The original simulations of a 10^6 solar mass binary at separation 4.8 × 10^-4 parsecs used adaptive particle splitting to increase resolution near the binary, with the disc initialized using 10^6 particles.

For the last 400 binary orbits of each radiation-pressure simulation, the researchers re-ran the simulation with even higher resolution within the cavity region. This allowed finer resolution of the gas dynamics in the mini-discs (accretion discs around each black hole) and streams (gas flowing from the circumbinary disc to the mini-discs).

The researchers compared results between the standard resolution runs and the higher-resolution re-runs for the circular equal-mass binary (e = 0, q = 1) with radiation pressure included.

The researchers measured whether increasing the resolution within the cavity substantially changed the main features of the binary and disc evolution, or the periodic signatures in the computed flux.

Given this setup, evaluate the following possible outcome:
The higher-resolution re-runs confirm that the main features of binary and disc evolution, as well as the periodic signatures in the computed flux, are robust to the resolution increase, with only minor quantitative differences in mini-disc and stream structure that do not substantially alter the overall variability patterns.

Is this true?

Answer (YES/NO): YES